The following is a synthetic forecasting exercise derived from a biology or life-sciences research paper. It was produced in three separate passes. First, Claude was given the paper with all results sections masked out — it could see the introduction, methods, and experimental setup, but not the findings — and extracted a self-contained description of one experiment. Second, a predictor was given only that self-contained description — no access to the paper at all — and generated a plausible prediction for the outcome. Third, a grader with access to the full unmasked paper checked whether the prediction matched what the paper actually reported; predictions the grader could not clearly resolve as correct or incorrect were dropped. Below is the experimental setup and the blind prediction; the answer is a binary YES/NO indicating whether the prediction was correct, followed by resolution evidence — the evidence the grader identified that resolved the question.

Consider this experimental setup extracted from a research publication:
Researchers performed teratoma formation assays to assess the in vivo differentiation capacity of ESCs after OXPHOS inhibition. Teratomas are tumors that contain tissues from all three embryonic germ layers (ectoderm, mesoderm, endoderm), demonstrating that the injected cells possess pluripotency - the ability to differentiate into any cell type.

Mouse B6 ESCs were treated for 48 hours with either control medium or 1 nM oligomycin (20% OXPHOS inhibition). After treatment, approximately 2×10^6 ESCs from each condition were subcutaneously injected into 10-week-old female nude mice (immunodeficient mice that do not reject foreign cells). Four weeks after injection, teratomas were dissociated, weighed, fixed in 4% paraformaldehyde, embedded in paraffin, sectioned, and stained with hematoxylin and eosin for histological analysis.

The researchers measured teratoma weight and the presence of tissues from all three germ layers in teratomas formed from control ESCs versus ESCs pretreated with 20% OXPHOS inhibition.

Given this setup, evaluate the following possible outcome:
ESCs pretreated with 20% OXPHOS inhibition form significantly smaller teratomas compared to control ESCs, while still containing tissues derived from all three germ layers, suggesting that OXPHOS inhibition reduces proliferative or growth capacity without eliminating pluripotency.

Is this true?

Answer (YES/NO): NO